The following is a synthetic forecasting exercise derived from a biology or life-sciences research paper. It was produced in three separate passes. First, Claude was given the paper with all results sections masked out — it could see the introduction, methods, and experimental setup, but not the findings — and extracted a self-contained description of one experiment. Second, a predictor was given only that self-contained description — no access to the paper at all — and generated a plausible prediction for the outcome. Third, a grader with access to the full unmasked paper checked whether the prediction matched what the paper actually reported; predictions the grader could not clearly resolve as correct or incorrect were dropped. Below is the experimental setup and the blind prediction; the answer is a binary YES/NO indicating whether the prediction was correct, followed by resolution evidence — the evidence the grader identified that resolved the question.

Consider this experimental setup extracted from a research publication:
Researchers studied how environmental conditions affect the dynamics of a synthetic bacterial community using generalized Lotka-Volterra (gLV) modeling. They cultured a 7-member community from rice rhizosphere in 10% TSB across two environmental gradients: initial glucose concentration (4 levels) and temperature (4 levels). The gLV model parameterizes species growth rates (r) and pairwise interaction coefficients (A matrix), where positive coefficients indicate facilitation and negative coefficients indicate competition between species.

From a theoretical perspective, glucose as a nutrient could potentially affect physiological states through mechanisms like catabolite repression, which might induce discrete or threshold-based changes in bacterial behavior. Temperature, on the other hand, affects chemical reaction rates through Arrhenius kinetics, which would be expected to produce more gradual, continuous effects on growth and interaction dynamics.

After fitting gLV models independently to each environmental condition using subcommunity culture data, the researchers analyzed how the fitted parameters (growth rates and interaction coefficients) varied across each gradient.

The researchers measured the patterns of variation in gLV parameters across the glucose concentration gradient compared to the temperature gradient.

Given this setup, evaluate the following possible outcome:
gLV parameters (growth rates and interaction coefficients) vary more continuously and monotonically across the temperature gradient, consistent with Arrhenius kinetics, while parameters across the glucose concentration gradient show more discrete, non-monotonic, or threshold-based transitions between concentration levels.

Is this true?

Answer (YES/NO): NO